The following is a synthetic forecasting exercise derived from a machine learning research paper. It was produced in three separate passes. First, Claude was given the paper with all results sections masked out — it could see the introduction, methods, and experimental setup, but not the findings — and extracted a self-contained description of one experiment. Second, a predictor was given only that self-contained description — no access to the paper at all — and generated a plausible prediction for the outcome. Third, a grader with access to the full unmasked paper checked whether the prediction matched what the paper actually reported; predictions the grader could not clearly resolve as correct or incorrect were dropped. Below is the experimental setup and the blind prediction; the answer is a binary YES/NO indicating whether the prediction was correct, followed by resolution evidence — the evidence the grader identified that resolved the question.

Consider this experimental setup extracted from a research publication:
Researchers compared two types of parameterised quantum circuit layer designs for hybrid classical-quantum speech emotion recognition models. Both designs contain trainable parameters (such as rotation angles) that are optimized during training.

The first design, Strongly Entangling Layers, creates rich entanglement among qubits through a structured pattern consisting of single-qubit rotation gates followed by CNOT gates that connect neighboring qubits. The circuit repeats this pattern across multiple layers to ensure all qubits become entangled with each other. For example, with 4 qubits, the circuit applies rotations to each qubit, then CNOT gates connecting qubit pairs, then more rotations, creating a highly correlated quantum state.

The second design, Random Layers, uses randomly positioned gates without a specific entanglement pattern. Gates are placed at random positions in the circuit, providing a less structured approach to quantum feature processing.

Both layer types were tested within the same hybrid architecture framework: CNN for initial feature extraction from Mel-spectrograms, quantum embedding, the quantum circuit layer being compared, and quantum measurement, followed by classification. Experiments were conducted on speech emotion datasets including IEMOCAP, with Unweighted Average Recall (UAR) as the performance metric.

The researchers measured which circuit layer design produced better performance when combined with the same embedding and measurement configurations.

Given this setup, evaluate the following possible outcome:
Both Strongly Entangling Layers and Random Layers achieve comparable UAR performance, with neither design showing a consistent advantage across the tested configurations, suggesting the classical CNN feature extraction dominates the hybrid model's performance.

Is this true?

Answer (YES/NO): NO